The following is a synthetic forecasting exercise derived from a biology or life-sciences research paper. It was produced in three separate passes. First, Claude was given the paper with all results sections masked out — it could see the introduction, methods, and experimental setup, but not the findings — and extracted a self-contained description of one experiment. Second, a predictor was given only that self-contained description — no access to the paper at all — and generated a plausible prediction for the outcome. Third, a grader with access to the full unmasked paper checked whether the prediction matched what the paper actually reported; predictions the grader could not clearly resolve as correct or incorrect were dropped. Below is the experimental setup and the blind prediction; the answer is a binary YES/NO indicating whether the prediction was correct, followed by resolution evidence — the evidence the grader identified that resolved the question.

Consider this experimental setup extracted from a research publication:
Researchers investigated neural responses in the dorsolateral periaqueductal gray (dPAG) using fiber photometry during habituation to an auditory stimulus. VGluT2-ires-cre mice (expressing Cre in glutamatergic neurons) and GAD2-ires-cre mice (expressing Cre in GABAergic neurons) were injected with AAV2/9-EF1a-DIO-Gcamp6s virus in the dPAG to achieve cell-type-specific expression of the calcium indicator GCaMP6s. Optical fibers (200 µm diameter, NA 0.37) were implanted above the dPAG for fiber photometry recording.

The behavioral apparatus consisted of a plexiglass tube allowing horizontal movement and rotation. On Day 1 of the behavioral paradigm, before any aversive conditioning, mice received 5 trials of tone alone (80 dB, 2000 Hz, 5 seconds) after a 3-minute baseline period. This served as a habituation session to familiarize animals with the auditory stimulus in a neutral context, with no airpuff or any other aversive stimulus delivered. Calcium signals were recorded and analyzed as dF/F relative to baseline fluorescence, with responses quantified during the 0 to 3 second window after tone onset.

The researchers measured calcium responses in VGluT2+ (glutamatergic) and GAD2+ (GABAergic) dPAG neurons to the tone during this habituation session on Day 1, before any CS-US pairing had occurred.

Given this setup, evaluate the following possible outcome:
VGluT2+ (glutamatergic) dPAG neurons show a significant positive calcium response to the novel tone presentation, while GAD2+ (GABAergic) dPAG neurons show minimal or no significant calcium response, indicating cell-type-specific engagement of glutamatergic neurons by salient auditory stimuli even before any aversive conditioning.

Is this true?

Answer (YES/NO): NO